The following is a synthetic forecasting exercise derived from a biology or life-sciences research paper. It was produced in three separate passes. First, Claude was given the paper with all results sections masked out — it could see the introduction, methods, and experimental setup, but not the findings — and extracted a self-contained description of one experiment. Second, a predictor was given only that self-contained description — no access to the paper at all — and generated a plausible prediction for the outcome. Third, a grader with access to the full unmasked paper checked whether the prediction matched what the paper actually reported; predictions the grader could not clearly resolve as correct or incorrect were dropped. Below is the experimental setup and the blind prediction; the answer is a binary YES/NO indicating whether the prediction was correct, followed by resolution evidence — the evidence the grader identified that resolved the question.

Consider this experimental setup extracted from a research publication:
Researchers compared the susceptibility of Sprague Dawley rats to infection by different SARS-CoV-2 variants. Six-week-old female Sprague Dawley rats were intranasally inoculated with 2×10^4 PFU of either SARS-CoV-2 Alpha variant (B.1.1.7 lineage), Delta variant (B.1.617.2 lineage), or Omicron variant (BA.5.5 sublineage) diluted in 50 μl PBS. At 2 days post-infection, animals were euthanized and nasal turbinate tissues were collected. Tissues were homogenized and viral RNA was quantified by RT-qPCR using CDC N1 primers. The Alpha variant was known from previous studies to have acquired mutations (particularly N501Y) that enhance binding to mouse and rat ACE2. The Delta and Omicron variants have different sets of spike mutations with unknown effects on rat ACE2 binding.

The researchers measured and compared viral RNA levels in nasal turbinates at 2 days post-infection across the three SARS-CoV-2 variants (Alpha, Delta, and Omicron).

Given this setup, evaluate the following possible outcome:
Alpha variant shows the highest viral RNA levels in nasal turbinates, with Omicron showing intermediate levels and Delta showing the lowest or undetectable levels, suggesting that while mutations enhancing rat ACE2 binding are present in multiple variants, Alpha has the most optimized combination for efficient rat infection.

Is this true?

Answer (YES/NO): NO